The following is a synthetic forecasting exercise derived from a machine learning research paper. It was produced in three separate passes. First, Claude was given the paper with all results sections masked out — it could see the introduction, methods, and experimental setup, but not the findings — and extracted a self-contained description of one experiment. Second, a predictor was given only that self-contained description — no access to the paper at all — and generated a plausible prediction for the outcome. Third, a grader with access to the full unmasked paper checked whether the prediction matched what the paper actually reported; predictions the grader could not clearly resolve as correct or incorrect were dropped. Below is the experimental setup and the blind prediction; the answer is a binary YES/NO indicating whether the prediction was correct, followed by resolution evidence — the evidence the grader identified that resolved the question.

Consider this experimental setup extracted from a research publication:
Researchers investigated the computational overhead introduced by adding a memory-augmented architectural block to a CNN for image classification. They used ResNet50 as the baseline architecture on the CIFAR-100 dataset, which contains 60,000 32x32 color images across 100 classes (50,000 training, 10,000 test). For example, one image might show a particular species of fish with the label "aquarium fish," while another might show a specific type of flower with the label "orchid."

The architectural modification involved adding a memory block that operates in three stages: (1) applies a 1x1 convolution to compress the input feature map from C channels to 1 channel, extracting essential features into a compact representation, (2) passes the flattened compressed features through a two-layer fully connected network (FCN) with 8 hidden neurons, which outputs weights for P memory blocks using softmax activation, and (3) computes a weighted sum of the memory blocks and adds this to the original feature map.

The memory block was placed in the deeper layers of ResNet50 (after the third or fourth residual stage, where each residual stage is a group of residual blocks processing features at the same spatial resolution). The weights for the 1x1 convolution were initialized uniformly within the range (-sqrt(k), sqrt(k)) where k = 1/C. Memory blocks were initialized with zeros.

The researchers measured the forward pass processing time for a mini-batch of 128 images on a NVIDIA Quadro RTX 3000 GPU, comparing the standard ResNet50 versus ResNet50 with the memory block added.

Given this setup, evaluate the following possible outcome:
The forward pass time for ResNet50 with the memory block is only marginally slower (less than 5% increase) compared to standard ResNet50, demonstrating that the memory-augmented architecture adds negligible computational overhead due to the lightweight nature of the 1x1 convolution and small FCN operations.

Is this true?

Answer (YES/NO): YES